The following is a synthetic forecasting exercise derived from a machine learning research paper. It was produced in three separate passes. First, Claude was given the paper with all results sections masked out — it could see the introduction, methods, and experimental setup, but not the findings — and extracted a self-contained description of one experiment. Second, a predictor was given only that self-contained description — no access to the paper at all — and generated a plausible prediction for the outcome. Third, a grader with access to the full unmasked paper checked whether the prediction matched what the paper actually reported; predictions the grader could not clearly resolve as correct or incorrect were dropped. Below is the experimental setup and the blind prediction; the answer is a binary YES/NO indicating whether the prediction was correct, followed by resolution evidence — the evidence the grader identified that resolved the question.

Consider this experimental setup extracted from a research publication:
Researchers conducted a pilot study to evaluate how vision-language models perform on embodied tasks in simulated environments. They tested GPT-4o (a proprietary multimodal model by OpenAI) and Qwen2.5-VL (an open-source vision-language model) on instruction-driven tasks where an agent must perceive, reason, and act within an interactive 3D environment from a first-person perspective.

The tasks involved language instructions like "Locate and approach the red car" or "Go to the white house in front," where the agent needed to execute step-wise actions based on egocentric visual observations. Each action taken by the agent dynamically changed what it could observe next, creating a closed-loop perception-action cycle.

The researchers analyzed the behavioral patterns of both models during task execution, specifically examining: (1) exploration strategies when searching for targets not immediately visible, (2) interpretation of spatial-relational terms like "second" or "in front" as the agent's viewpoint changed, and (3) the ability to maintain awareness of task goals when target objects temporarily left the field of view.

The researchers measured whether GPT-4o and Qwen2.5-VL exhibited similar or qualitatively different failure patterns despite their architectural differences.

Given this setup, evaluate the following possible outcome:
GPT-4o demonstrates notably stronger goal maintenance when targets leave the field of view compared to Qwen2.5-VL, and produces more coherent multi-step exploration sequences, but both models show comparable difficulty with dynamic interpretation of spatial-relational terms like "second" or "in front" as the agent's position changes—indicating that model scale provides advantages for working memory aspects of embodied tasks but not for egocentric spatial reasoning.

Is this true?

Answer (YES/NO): NO